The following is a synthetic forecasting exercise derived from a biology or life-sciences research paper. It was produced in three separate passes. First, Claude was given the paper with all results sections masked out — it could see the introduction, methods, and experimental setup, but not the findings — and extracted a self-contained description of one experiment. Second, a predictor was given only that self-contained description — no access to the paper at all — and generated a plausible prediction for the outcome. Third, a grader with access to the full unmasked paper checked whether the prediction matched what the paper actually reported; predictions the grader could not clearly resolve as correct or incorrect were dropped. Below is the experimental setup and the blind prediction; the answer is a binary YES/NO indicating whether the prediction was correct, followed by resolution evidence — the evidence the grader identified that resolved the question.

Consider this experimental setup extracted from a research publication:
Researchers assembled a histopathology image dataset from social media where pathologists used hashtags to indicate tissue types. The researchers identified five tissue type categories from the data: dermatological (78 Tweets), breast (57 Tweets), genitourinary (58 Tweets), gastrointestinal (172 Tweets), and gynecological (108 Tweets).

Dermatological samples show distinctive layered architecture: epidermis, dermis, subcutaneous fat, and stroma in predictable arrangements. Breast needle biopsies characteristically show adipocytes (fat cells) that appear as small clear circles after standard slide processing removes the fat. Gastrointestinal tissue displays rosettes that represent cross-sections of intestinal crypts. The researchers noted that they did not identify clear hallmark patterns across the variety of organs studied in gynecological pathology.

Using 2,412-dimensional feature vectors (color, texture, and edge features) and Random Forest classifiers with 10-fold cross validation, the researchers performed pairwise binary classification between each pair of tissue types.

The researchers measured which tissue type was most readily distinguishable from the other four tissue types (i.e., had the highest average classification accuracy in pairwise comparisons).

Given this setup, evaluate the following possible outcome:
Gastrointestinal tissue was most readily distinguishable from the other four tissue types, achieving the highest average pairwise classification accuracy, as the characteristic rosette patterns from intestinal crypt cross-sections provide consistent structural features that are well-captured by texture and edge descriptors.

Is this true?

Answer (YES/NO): NO